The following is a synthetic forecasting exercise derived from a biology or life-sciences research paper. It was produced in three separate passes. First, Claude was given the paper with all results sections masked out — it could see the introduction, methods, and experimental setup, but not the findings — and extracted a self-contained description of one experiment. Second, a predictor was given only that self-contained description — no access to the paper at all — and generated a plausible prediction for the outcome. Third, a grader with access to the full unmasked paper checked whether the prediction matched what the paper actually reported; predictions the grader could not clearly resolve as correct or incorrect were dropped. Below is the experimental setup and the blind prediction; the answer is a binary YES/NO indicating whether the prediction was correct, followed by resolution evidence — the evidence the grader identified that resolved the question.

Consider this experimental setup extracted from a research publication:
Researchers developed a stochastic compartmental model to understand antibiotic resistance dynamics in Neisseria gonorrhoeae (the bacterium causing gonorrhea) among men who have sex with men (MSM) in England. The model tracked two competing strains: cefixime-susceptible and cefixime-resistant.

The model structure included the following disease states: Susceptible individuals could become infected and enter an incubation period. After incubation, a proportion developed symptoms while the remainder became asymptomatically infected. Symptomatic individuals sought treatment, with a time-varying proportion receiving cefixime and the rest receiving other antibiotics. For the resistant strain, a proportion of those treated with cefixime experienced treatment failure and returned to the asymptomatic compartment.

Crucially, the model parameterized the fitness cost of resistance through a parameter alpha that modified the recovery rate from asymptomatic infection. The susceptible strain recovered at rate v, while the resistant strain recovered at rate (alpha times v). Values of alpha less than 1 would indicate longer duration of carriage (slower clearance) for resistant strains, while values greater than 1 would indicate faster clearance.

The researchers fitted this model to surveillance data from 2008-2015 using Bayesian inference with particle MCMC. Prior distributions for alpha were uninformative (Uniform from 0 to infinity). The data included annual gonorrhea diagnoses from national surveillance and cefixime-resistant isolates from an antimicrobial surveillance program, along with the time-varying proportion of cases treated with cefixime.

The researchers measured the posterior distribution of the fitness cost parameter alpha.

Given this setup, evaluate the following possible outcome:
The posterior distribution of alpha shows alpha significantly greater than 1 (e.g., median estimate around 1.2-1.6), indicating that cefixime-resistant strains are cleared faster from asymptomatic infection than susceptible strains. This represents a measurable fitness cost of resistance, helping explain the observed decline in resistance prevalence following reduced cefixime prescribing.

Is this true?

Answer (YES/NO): YES